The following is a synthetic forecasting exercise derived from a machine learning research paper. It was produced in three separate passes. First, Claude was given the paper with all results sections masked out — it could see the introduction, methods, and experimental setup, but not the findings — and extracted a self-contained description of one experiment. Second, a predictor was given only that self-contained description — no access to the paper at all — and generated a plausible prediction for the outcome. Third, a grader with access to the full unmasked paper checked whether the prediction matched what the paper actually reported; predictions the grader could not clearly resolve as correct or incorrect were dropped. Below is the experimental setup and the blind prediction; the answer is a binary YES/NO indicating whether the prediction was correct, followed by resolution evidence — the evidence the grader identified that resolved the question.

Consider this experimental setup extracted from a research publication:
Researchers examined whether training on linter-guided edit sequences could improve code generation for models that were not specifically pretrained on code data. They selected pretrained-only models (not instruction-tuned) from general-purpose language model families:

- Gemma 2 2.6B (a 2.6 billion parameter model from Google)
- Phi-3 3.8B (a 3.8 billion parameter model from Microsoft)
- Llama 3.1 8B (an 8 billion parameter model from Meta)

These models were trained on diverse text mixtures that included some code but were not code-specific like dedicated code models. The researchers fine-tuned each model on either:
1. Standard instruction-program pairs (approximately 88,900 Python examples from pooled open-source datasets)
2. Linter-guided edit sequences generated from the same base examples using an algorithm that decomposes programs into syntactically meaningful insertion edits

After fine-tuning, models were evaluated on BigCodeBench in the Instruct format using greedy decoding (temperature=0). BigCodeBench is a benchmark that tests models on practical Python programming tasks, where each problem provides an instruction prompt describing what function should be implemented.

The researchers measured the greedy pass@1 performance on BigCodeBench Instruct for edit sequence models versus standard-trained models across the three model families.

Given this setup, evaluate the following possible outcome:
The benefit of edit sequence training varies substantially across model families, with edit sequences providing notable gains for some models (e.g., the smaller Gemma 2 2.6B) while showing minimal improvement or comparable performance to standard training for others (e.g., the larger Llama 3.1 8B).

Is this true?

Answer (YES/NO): NO